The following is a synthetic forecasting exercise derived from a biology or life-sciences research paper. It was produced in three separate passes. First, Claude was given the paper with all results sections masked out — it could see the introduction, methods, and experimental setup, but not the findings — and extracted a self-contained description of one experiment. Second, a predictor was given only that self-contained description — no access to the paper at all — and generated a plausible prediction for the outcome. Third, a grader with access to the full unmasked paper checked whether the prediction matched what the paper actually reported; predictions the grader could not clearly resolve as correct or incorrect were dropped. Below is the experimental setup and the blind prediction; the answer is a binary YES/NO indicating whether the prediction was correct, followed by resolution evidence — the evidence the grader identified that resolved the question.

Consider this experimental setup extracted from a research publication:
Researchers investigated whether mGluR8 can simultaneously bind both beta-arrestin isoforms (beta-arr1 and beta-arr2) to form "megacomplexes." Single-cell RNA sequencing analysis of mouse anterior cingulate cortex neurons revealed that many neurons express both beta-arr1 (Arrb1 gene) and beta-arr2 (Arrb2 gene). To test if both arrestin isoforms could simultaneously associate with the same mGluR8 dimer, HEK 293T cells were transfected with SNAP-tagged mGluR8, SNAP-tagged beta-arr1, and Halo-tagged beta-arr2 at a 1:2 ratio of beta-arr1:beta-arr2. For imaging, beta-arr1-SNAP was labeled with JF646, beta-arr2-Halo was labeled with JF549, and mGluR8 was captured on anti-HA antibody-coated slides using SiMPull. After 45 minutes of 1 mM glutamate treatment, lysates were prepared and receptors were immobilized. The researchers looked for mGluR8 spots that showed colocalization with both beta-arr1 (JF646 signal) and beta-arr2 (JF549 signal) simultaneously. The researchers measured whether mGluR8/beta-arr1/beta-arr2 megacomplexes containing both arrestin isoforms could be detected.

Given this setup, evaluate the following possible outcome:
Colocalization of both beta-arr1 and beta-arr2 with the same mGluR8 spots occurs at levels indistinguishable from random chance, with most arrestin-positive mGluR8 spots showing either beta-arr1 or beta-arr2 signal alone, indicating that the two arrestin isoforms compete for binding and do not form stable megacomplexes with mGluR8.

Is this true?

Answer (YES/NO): NO